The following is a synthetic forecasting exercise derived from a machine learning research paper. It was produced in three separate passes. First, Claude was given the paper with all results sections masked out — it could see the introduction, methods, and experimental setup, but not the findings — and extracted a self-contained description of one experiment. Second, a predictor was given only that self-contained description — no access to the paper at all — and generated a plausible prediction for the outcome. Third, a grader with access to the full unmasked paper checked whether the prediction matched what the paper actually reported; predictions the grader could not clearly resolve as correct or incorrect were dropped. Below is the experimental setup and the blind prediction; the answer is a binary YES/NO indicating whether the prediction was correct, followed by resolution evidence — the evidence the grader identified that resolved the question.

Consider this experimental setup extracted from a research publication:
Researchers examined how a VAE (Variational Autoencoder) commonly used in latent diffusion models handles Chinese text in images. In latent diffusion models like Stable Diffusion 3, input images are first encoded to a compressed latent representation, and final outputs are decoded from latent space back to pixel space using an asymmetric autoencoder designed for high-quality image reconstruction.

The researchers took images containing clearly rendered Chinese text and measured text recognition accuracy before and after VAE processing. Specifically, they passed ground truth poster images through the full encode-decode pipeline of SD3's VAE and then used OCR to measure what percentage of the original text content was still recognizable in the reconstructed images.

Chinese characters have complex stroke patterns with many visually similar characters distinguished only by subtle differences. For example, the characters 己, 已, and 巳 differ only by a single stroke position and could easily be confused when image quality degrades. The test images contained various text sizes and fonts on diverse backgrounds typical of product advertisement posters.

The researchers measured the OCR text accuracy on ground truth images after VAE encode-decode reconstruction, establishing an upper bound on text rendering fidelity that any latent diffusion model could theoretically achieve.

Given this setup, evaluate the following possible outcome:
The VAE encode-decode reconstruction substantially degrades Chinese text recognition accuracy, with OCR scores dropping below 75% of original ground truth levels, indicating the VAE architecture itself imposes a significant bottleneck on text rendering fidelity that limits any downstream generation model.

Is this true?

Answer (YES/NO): NO